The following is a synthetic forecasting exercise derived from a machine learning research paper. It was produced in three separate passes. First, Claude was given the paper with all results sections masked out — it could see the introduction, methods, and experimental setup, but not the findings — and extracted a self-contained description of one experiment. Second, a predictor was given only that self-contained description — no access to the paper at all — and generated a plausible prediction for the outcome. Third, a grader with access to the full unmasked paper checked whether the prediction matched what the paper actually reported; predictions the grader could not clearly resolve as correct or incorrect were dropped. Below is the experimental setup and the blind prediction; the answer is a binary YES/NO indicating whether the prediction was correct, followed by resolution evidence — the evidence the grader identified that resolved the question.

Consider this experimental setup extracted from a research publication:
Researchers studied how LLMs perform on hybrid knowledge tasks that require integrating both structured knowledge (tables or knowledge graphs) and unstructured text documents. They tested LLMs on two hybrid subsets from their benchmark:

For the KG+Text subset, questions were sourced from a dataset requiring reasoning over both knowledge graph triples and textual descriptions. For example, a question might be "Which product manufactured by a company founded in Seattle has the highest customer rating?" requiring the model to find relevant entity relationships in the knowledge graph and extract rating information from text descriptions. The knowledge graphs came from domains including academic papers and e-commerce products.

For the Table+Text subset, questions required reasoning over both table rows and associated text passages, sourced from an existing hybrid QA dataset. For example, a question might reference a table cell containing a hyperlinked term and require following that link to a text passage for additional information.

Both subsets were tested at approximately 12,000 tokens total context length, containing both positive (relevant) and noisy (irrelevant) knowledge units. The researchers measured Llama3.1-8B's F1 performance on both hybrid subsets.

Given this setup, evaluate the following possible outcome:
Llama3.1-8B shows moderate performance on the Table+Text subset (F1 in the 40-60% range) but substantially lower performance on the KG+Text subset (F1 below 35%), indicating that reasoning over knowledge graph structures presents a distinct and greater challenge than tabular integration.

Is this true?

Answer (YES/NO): NO